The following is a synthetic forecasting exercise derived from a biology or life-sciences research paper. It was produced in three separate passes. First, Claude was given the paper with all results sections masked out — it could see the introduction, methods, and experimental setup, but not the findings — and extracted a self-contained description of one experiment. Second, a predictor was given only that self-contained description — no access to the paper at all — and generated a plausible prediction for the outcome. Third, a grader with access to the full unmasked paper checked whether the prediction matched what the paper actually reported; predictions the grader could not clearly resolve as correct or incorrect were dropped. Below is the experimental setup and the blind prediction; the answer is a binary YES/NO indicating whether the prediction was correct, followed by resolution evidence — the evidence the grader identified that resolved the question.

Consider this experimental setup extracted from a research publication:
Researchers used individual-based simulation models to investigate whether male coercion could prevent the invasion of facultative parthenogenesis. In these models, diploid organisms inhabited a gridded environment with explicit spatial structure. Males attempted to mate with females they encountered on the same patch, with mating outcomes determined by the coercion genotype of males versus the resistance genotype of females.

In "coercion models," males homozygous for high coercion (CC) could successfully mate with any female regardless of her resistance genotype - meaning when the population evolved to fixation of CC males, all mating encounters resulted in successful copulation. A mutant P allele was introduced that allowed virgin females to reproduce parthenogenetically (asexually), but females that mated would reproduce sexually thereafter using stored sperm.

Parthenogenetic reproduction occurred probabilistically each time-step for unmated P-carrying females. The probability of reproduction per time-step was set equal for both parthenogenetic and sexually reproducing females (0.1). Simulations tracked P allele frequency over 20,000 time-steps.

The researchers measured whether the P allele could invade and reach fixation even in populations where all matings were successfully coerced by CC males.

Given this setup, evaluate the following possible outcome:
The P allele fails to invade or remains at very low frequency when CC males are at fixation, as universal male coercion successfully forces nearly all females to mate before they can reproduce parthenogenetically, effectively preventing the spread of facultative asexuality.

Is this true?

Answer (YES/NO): NO